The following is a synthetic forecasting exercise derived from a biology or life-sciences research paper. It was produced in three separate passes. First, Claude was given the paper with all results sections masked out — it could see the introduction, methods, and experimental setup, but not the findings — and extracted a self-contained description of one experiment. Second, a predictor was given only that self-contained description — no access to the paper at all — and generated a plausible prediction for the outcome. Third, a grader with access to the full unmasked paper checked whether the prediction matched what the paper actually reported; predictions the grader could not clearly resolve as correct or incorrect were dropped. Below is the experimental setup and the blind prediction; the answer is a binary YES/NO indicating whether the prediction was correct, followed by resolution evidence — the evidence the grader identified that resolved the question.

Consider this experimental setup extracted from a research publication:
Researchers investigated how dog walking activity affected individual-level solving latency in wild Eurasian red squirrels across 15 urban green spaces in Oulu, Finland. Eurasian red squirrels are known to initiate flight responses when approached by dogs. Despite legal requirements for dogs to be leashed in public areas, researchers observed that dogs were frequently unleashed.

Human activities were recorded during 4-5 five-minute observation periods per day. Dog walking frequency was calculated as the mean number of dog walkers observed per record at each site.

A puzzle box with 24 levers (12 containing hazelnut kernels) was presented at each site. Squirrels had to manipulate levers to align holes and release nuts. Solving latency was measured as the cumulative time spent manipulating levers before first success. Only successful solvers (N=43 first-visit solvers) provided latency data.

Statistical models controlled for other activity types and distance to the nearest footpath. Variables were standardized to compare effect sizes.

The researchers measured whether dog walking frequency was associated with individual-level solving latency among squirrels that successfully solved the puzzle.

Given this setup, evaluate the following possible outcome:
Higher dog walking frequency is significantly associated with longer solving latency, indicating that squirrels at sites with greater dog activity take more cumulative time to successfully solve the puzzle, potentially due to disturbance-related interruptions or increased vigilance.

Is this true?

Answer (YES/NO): NO